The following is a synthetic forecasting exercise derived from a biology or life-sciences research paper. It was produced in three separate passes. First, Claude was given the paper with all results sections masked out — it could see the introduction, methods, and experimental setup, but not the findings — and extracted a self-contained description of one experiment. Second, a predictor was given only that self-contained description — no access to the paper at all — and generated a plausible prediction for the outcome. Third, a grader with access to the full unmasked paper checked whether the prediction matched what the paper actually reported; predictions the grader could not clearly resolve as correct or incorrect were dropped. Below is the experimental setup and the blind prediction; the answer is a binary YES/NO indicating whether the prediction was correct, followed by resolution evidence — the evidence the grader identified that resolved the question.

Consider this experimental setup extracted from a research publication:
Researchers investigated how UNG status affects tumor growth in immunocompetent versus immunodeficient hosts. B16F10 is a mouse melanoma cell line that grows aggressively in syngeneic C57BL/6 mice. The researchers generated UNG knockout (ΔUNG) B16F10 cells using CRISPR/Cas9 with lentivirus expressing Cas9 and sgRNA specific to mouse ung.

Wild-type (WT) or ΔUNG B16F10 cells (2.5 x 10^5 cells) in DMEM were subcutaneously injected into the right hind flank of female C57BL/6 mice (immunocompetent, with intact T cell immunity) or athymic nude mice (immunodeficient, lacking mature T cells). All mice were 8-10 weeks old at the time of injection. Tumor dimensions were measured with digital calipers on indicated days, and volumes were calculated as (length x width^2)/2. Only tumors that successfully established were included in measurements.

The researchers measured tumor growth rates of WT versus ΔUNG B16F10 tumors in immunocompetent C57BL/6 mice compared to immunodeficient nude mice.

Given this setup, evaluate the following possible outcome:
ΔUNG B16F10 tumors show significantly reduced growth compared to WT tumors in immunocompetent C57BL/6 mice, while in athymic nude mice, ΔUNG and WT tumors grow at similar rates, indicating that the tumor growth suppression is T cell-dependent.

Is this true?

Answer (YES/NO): YES